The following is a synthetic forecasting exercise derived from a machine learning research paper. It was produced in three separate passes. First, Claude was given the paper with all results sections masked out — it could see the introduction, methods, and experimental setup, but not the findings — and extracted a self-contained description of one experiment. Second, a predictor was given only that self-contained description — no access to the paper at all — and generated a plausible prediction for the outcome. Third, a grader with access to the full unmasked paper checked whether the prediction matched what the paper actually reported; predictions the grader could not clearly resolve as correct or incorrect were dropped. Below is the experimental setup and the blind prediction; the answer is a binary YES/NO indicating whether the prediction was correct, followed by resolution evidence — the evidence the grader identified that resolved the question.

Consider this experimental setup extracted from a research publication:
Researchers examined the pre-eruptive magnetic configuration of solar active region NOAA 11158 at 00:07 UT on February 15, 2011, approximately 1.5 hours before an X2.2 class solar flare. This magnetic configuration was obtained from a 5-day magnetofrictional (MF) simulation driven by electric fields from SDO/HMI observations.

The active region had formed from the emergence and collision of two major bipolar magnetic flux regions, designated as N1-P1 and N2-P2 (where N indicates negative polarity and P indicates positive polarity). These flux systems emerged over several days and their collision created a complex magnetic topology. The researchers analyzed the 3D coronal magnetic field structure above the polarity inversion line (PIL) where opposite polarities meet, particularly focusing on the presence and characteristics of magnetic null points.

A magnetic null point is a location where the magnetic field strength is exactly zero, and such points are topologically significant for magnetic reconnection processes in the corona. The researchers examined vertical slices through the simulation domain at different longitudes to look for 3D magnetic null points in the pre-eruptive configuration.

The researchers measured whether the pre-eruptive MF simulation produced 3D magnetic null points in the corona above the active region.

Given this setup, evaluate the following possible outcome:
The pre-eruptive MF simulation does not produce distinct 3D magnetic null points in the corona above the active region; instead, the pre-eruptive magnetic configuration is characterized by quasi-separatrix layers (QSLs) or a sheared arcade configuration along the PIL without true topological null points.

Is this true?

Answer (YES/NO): NO